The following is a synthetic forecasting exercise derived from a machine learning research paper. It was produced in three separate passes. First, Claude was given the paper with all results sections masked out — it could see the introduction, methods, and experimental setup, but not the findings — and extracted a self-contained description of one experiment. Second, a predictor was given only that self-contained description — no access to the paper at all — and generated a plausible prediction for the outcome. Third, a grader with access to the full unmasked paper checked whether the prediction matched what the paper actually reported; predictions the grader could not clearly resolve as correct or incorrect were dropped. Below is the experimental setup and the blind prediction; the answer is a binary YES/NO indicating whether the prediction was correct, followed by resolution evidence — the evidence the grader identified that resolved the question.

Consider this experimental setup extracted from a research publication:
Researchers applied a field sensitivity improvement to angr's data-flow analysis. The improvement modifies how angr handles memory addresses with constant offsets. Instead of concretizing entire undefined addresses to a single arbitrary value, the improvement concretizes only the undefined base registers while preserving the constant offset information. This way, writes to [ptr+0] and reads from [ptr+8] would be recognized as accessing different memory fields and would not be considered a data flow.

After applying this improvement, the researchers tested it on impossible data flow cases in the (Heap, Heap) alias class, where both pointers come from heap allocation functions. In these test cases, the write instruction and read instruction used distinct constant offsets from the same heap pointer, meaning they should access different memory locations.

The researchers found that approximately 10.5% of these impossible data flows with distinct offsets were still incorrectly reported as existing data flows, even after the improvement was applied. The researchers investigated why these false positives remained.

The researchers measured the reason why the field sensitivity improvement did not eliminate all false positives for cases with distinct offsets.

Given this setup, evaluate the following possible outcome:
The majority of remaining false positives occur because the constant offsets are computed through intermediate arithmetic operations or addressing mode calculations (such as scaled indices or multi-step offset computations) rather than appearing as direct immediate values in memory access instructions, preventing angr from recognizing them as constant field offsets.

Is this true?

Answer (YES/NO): NO